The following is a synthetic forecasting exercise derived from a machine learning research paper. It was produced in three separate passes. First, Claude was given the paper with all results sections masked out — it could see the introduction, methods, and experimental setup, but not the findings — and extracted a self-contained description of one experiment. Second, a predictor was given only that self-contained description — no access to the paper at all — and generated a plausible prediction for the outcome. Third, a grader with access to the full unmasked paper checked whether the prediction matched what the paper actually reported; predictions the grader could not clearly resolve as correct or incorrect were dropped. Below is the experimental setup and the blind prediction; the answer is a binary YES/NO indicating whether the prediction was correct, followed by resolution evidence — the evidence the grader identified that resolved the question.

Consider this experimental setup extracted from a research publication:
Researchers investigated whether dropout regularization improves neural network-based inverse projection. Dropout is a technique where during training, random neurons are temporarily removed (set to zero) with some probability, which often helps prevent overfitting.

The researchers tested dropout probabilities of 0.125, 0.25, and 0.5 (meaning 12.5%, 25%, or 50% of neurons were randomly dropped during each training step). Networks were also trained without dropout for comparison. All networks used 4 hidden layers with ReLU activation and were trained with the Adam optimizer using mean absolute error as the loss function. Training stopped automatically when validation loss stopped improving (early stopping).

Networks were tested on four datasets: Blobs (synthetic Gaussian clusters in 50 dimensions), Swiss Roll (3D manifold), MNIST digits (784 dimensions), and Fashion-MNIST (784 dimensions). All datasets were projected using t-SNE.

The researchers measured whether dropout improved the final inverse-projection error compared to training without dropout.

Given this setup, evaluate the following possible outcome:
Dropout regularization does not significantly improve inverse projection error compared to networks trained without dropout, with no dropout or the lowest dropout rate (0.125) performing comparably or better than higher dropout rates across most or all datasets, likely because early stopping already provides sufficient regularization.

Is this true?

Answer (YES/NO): NO